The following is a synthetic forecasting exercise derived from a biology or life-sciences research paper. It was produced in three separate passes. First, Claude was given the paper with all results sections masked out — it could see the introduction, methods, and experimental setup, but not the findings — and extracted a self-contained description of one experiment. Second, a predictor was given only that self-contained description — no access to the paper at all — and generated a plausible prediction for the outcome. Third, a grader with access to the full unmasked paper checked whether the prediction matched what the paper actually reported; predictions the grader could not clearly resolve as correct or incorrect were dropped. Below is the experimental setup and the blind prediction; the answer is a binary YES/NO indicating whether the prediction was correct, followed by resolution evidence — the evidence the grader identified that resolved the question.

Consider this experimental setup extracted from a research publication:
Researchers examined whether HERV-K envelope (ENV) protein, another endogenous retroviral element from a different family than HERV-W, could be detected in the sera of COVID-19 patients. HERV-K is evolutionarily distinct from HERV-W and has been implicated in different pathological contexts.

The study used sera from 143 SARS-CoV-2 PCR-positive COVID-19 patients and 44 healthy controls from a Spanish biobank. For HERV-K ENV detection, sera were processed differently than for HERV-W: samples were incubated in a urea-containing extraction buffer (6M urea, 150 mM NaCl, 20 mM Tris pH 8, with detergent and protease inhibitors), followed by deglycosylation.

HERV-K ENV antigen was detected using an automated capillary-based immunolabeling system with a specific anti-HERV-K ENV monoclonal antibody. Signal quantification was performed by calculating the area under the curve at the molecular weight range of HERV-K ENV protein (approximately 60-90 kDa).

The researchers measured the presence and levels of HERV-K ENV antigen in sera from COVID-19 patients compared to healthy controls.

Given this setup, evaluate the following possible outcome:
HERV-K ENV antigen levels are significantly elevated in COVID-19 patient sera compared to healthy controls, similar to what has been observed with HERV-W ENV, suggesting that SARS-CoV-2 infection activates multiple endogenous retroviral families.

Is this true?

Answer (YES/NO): NO